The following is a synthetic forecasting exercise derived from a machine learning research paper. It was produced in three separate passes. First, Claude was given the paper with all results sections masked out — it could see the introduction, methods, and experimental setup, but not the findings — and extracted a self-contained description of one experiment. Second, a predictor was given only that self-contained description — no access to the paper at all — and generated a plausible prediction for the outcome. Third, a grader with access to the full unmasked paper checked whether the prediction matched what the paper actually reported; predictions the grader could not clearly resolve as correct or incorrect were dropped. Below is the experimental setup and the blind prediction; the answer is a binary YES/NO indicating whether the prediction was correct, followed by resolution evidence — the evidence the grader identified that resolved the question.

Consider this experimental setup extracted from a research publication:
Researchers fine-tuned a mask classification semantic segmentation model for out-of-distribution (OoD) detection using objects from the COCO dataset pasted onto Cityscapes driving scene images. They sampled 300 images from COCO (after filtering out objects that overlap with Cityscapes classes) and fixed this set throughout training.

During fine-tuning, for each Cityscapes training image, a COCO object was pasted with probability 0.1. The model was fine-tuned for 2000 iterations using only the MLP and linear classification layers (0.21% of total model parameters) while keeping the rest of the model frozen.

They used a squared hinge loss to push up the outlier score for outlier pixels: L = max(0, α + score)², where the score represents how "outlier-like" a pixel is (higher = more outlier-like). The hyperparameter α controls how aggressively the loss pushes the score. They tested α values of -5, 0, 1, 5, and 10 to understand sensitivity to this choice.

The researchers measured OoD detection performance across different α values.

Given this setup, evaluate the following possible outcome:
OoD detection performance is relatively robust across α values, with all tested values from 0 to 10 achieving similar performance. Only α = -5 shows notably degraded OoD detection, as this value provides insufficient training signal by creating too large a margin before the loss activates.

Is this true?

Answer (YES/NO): NO